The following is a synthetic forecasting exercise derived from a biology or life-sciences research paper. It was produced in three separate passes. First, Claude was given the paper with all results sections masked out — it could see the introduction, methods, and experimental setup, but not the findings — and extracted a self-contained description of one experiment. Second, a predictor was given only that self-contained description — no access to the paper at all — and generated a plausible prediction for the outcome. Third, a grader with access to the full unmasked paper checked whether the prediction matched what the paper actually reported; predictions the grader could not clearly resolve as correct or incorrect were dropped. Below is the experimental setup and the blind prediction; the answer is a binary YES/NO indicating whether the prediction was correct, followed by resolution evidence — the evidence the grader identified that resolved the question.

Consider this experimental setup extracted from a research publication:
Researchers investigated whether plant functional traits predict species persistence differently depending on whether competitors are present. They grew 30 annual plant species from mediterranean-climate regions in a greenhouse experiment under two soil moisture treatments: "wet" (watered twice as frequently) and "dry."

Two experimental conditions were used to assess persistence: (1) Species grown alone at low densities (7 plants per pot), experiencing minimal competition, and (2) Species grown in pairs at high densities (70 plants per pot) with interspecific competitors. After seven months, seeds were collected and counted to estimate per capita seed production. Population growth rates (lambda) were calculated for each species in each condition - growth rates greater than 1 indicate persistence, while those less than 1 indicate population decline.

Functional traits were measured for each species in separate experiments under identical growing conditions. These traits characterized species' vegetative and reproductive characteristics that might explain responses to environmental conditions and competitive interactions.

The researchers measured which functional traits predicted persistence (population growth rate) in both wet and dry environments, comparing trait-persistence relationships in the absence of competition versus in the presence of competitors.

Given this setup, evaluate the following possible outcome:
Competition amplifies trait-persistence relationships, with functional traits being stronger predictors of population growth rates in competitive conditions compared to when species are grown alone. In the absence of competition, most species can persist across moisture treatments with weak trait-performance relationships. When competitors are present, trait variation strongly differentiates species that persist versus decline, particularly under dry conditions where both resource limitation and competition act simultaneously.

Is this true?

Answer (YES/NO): NO